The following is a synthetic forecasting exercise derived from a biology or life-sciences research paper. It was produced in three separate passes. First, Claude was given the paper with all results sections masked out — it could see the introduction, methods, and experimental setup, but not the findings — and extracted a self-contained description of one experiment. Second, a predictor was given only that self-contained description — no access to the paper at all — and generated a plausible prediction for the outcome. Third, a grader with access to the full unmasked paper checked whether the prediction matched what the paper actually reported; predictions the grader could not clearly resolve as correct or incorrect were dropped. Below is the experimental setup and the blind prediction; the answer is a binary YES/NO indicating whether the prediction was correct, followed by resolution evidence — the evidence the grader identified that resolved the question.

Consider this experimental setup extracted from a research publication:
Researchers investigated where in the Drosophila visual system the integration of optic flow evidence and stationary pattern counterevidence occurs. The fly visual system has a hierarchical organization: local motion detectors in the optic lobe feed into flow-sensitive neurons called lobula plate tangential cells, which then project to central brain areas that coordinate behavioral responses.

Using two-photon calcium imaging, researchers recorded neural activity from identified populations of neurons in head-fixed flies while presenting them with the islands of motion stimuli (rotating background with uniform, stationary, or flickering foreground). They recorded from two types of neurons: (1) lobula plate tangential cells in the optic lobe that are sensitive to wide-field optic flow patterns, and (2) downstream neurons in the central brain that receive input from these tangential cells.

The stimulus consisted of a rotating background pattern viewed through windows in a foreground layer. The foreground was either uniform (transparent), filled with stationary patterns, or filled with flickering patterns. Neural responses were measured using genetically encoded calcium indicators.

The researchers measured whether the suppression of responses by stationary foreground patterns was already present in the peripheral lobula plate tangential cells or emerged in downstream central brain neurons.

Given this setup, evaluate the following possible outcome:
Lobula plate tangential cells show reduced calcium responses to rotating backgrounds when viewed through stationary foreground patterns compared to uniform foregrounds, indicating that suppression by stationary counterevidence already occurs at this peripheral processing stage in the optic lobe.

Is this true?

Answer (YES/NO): NO